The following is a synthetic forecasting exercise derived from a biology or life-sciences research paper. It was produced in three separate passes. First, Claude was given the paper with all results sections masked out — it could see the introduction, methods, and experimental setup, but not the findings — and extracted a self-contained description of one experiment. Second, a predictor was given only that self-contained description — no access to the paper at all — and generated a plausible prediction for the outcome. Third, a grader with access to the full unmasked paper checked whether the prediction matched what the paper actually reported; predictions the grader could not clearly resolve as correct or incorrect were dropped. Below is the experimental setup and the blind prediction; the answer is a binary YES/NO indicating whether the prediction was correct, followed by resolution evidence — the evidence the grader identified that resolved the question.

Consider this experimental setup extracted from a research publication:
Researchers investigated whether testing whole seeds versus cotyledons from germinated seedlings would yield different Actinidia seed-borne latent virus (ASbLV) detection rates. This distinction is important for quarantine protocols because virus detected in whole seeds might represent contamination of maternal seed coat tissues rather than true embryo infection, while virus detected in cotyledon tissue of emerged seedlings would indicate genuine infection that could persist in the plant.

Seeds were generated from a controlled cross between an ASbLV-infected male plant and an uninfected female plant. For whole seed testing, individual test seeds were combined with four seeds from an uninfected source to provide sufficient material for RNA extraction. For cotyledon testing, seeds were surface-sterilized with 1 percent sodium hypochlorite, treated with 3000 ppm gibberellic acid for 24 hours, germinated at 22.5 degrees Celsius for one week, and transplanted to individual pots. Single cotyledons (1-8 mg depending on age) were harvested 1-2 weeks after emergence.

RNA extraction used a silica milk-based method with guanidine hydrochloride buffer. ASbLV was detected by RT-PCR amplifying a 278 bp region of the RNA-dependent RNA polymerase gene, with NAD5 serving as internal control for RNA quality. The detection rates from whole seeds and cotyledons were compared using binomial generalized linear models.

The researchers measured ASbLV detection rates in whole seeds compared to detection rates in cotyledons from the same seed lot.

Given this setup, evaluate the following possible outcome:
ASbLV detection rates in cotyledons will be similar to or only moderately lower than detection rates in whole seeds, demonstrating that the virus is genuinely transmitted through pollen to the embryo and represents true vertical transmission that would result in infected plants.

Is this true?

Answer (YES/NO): NO